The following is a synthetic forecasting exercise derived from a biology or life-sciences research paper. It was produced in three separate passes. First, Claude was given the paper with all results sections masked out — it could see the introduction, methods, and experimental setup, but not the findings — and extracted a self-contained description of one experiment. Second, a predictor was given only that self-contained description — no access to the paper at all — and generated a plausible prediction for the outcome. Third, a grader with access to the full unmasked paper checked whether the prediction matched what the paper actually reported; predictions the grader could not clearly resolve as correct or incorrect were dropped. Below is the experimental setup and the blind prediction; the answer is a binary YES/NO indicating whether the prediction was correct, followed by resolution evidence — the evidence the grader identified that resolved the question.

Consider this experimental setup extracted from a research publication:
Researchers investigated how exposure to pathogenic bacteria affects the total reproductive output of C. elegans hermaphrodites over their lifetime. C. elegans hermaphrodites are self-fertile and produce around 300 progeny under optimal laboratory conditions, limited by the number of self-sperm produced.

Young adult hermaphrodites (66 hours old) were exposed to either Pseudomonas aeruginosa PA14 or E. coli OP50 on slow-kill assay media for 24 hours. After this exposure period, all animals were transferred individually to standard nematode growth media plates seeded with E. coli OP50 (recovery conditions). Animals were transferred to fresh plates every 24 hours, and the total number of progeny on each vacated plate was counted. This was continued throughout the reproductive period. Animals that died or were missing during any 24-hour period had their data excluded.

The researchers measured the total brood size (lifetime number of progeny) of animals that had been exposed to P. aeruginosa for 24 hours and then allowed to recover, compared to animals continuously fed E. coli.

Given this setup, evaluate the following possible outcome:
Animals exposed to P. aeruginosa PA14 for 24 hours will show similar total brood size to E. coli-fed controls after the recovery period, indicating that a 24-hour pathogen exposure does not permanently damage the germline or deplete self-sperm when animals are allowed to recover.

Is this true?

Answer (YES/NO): YES